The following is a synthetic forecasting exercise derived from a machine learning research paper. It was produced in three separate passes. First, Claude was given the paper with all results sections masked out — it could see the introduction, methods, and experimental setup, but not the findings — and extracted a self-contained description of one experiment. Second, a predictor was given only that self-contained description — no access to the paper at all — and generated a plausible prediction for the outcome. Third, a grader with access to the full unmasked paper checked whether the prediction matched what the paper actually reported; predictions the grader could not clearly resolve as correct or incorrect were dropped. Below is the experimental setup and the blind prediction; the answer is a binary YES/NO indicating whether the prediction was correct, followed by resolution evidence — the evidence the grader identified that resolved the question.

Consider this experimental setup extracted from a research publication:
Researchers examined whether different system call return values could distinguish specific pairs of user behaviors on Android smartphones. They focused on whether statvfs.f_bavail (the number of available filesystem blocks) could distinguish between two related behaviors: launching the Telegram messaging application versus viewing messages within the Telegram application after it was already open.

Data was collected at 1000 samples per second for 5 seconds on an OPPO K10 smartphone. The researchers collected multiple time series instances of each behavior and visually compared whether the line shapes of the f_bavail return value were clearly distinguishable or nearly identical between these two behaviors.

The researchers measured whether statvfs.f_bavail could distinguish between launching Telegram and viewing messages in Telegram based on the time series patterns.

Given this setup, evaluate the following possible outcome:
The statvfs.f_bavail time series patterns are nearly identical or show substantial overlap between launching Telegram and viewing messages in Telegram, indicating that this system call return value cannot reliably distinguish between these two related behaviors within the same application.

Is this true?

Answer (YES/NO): YES